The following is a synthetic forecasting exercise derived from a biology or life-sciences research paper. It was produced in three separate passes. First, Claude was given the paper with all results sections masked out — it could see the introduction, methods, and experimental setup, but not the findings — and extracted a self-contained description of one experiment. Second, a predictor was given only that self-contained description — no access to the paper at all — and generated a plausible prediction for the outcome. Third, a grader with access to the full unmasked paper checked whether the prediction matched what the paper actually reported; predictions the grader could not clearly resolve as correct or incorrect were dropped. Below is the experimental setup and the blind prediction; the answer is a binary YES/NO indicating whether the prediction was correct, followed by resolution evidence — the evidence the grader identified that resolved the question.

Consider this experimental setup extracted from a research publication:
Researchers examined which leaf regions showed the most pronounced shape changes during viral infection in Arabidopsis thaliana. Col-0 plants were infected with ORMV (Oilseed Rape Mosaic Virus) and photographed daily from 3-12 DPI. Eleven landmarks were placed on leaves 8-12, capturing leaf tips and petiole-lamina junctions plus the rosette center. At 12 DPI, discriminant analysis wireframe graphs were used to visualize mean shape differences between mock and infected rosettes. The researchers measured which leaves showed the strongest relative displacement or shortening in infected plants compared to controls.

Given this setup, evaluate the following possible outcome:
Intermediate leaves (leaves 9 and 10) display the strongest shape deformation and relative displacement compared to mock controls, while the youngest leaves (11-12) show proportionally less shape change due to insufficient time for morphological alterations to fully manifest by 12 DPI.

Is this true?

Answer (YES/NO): NO